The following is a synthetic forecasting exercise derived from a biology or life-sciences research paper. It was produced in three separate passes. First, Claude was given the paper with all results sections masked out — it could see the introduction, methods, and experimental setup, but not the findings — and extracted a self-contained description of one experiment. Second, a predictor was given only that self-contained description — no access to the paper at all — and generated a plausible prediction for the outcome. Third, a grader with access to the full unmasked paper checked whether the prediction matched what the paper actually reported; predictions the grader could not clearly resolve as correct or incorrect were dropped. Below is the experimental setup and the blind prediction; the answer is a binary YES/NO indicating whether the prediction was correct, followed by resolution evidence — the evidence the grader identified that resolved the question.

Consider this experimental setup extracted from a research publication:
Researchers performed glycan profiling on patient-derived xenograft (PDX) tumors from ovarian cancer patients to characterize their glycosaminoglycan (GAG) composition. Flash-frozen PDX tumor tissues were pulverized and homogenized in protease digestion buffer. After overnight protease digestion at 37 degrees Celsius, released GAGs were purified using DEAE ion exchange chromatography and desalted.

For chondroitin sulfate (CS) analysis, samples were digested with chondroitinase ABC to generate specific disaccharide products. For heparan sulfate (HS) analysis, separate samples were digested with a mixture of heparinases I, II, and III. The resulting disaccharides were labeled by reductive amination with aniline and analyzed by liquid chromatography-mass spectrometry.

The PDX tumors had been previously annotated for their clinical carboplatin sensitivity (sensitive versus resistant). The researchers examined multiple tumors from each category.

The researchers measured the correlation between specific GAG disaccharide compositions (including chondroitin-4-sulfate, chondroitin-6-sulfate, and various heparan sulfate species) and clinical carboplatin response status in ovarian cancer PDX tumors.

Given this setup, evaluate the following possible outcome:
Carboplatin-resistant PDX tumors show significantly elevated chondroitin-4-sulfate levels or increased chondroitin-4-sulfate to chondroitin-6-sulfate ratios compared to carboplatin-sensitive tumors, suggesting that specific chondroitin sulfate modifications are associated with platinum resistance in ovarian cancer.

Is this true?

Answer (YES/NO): YES